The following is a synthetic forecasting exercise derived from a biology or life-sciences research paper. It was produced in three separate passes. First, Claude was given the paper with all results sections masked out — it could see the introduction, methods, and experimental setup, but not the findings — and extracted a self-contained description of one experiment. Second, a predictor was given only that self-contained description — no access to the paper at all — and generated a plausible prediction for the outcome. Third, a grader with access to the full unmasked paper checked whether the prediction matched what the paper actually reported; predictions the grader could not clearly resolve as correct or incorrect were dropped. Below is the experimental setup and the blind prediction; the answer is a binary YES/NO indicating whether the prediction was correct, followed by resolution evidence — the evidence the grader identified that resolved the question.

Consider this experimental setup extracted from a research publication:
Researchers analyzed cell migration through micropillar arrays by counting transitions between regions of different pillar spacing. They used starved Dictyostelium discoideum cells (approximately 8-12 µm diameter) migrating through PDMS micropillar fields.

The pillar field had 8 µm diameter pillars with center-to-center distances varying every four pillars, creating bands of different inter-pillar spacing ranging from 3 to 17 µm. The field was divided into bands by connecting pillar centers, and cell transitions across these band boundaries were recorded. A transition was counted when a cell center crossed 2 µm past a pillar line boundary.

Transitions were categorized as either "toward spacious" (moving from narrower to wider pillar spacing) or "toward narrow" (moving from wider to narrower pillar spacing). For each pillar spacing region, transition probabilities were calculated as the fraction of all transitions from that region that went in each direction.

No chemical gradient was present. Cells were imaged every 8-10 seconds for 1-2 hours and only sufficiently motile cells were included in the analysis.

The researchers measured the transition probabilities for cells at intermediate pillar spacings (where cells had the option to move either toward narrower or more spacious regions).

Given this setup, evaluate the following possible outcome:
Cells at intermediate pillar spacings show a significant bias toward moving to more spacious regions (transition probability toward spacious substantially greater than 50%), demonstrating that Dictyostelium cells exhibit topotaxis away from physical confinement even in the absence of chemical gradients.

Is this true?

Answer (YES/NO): NO